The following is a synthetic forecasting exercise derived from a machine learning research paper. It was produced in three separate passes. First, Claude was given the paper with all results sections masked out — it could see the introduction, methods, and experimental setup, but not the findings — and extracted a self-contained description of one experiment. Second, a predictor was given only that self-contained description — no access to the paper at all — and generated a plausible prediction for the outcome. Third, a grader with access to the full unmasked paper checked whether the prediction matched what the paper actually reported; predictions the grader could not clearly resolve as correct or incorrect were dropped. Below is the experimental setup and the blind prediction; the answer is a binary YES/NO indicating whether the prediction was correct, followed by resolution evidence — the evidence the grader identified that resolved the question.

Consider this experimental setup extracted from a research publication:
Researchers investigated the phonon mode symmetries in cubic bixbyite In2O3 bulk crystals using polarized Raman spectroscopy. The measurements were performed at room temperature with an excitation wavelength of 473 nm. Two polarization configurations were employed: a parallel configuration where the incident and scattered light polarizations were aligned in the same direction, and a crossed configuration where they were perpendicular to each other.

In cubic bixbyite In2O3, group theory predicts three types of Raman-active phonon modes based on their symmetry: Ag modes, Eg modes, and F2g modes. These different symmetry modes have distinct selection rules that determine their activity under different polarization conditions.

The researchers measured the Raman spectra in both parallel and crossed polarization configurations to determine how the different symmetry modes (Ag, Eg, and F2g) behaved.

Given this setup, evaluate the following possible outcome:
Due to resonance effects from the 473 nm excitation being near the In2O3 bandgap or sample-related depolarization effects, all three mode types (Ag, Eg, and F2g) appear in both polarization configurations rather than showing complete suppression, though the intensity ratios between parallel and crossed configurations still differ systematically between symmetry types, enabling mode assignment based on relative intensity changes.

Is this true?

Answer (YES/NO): NO